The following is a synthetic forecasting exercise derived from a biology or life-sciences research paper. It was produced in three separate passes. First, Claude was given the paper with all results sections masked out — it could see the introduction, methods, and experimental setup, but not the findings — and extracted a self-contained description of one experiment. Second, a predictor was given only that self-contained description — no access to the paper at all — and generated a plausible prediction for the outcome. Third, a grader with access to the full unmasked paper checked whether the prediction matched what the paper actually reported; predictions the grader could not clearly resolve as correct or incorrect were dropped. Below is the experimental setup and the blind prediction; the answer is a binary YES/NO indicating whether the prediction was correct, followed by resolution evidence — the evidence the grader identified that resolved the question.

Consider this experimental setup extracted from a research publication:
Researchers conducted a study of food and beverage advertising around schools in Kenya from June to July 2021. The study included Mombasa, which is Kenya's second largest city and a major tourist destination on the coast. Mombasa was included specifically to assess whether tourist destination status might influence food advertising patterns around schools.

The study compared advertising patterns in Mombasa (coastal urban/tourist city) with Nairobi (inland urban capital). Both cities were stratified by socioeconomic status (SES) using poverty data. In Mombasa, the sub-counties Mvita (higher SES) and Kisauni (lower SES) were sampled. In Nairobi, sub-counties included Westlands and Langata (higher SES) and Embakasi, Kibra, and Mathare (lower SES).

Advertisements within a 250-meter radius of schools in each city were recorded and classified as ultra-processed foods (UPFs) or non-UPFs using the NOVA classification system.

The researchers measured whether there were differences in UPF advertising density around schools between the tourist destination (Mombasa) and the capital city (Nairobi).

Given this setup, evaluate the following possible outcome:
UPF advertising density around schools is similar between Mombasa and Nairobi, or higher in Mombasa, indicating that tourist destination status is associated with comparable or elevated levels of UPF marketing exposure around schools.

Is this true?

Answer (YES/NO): YES